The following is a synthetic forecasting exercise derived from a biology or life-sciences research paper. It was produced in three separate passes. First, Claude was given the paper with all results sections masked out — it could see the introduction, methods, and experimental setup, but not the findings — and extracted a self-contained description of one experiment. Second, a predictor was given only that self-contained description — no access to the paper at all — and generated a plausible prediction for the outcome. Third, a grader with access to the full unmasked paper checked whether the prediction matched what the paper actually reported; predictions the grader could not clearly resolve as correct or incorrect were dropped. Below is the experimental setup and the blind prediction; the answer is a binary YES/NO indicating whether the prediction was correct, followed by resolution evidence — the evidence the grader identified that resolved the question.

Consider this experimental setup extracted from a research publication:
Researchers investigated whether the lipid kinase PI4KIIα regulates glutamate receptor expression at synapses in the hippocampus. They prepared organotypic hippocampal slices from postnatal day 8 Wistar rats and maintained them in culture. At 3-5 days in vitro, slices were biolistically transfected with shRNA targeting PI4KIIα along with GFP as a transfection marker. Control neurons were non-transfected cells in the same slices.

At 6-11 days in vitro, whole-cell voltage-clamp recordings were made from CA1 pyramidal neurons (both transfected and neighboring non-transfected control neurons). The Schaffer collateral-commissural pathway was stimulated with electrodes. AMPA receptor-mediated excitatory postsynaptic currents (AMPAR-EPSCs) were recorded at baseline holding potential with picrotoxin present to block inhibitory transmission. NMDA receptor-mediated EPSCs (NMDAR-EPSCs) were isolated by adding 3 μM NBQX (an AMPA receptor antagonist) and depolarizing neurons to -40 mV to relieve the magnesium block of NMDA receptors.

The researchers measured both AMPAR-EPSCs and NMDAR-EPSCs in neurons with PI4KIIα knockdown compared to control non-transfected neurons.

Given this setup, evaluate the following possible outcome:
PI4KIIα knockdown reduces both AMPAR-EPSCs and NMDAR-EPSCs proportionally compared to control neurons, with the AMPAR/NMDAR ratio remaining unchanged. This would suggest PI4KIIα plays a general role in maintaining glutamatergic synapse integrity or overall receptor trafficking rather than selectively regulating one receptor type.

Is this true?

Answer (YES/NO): NO